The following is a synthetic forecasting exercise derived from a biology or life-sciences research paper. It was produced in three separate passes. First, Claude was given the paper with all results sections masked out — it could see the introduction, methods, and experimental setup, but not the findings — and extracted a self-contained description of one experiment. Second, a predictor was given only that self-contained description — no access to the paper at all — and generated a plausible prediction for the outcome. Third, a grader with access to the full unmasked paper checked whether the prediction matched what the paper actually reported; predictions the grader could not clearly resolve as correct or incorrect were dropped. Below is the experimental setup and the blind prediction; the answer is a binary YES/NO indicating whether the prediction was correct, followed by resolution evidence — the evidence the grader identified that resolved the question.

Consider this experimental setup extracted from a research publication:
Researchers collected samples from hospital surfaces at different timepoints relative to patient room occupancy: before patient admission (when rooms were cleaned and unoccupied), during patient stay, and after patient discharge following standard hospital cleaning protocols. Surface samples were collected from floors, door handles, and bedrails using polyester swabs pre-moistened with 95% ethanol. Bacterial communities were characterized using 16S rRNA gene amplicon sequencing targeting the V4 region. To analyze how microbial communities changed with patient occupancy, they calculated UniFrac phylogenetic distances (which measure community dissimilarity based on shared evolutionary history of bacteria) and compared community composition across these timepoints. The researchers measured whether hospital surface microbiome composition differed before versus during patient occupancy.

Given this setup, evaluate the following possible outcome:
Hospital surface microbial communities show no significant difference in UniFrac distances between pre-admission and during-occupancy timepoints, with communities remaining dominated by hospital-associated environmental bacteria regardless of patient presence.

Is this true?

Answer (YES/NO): NO